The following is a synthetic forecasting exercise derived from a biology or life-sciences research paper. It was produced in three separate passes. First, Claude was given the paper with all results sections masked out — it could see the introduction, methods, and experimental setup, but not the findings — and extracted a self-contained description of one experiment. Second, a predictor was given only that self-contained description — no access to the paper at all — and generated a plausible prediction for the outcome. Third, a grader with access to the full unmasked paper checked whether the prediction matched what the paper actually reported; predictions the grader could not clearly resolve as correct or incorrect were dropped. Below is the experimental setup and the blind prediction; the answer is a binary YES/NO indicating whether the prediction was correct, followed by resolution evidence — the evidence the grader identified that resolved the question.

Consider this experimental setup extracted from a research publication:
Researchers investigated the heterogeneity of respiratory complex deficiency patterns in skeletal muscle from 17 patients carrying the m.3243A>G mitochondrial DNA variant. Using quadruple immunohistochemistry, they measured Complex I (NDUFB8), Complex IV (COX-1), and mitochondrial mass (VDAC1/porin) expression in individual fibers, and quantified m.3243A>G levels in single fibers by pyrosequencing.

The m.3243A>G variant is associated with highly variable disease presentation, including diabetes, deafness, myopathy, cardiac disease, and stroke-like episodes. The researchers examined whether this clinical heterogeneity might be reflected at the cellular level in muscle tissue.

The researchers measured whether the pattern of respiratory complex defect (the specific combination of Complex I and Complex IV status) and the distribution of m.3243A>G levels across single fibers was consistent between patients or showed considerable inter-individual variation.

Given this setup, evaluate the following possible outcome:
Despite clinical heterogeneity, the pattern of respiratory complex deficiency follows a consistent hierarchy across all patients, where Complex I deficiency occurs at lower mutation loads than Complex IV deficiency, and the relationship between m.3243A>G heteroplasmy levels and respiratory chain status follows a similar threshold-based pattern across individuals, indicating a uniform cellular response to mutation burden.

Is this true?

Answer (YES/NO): NO